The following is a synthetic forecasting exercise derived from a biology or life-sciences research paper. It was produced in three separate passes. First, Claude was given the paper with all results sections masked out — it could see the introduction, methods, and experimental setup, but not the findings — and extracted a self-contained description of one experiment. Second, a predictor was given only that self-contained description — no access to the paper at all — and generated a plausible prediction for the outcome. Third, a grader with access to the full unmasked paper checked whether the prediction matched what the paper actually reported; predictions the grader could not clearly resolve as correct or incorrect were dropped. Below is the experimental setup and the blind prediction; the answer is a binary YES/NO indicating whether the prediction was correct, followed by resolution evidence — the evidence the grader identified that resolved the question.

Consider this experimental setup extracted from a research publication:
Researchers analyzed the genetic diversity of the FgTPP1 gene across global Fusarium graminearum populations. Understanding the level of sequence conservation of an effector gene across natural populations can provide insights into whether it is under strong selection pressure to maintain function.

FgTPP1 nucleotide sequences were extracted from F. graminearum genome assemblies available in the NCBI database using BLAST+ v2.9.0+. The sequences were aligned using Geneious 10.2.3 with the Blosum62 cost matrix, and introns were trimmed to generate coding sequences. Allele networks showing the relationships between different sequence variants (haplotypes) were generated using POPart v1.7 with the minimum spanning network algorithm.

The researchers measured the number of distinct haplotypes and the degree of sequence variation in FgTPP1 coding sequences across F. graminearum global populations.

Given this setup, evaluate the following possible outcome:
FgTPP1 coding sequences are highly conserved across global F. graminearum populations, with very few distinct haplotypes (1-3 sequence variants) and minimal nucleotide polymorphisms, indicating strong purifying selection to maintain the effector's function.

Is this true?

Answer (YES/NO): NO